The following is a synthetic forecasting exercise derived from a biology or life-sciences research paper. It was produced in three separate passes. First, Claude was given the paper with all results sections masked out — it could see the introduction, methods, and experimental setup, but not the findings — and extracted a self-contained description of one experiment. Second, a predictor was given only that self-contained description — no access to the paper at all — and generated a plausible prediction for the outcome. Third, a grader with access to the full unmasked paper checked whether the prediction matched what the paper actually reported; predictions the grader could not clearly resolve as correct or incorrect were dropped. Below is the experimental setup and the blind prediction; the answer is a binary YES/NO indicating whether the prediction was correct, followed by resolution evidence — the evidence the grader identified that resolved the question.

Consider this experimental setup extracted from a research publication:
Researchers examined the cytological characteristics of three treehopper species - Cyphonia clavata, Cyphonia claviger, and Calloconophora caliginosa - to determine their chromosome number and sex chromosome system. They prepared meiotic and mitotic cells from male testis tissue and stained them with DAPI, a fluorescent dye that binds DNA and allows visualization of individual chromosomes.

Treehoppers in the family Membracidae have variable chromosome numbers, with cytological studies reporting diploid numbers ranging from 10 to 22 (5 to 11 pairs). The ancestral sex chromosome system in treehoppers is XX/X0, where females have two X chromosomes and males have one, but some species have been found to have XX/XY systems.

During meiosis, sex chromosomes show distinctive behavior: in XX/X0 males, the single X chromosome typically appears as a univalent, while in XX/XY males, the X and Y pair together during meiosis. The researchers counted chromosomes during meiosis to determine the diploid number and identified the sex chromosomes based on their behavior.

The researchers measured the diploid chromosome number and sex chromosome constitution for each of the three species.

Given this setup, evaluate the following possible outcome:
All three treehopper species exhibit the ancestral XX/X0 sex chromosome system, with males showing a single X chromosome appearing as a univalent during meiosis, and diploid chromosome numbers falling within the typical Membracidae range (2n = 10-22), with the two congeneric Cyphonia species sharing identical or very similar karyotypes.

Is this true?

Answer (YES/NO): NO